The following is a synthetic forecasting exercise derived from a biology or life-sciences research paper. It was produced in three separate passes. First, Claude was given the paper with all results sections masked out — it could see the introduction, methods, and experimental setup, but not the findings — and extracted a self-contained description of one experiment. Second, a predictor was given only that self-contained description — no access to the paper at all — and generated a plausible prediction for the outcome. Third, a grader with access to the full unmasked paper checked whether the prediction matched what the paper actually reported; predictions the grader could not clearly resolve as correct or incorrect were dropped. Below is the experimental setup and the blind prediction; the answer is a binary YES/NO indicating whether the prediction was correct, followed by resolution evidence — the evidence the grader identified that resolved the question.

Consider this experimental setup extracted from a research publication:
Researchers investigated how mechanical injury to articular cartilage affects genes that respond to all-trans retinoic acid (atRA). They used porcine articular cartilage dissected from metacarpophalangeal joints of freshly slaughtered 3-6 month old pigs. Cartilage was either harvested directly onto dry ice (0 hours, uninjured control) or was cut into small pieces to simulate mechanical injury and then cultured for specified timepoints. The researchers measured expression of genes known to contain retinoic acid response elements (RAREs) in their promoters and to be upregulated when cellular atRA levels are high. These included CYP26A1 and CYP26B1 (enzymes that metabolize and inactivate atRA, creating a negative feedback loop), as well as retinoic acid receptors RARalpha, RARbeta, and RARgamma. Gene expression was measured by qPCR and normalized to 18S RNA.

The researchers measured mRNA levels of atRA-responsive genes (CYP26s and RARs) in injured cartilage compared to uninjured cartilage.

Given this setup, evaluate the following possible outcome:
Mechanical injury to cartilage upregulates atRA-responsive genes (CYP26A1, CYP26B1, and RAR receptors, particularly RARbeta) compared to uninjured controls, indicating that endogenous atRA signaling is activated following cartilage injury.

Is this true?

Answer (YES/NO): NO